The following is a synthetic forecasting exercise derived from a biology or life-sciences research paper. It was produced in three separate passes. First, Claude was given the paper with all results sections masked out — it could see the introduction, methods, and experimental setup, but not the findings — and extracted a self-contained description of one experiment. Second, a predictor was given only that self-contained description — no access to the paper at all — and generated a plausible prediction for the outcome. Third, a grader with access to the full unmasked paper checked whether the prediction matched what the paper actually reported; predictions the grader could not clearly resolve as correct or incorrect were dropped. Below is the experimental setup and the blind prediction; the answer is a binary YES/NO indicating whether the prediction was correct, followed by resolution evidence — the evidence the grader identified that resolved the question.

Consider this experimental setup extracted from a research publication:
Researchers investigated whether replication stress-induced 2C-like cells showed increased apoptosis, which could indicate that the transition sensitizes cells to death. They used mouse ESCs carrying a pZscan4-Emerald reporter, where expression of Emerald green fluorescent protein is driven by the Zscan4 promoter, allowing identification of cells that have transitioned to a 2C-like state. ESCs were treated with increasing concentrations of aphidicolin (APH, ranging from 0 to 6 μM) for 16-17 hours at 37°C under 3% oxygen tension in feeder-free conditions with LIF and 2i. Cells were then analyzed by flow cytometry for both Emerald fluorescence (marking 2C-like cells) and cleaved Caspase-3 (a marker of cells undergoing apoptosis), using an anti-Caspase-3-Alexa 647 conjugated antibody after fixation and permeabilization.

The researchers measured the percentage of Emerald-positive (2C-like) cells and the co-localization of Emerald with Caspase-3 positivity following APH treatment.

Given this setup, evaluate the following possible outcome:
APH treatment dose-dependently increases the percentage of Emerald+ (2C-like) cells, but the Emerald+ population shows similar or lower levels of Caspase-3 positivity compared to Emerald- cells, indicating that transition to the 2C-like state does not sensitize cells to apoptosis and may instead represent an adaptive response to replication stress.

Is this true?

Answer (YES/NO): YES